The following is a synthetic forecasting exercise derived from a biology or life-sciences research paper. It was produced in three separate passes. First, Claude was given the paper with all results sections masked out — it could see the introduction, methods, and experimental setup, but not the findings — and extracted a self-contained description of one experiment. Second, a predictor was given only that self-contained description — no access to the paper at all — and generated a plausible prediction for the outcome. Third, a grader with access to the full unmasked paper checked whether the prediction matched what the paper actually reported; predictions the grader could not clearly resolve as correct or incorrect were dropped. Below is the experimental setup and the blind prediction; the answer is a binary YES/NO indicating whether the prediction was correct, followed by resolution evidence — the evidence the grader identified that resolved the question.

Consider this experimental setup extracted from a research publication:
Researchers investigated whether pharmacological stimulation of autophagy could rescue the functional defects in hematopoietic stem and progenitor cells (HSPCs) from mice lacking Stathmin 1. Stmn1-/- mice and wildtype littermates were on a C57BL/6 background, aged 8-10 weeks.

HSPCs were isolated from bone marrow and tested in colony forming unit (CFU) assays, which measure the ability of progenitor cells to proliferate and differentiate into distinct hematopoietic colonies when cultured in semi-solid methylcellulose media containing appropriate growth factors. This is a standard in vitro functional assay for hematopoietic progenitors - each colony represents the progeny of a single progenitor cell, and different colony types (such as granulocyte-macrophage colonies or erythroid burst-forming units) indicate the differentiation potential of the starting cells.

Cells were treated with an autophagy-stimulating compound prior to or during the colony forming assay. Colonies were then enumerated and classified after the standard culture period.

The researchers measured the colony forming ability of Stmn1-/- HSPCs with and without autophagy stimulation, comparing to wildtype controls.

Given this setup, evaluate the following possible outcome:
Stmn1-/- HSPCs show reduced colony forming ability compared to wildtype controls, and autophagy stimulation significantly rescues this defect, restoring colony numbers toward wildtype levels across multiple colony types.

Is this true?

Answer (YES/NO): NO